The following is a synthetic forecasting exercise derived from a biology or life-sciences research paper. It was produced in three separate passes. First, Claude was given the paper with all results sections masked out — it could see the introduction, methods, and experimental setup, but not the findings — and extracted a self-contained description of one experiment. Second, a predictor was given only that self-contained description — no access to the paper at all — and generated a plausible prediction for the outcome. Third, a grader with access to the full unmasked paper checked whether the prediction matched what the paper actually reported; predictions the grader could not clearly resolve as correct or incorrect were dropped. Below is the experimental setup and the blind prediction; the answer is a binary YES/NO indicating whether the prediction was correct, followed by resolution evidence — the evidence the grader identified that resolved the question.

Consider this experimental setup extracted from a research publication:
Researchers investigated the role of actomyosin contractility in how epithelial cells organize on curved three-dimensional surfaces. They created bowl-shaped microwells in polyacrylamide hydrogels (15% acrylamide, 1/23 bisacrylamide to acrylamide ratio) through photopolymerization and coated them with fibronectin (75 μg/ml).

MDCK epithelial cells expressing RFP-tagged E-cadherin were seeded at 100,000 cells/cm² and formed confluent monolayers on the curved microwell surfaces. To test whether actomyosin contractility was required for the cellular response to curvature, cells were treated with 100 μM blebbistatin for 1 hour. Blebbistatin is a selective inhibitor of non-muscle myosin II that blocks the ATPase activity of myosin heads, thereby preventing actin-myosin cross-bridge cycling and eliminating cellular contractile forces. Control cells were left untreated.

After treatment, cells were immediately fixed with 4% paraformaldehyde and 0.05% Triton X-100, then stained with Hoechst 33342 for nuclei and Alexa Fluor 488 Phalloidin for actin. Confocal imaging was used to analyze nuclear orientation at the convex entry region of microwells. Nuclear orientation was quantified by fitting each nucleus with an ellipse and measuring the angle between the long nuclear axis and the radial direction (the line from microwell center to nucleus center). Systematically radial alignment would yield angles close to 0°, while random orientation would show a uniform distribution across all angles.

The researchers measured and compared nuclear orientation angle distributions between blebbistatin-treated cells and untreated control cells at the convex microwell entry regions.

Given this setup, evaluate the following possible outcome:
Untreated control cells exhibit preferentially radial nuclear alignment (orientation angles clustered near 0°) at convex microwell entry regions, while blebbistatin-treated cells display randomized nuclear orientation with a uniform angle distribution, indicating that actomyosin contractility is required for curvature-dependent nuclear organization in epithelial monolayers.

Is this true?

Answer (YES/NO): YES